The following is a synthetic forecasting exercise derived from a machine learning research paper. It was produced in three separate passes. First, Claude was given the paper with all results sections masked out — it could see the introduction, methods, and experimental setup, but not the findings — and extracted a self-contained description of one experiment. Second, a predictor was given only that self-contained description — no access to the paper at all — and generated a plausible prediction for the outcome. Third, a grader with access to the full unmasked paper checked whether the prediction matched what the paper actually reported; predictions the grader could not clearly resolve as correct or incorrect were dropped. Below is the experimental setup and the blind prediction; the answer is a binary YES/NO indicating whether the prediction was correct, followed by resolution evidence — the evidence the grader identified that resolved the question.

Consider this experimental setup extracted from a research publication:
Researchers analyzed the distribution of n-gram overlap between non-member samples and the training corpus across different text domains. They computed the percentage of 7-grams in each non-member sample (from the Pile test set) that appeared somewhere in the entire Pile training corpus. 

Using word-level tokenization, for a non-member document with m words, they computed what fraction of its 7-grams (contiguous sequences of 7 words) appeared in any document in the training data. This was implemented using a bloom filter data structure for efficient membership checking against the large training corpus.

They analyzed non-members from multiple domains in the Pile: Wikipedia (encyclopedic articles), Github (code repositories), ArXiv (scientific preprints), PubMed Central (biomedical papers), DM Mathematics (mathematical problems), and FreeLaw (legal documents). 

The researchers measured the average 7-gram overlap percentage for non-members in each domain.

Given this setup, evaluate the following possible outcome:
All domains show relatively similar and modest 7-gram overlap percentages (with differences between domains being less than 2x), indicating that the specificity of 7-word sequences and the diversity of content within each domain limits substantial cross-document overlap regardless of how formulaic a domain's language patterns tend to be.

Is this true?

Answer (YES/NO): NO